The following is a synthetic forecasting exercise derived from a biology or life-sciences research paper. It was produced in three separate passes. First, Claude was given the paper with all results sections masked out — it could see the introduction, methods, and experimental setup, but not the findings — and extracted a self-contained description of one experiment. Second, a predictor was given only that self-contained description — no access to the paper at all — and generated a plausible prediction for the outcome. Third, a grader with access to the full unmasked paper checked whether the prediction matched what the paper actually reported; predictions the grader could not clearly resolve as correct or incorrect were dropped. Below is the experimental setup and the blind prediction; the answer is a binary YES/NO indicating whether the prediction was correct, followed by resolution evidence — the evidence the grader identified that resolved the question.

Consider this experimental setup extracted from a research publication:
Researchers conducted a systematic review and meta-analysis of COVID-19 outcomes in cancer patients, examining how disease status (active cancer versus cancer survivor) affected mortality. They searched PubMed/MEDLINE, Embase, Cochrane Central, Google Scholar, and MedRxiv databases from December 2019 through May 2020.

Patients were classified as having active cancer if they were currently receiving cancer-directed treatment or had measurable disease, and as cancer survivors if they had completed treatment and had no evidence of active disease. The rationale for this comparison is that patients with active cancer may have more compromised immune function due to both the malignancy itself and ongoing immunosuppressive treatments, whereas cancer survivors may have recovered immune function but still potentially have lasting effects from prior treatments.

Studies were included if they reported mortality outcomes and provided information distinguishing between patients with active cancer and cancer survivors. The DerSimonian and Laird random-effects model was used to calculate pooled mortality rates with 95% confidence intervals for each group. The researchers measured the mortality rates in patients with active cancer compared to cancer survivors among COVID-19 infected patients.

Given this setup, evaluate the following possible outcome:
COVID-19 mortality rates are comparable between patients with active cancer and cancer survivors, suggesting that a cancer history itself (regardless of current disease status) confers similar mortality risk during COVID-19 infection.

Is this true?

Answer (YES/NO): NO